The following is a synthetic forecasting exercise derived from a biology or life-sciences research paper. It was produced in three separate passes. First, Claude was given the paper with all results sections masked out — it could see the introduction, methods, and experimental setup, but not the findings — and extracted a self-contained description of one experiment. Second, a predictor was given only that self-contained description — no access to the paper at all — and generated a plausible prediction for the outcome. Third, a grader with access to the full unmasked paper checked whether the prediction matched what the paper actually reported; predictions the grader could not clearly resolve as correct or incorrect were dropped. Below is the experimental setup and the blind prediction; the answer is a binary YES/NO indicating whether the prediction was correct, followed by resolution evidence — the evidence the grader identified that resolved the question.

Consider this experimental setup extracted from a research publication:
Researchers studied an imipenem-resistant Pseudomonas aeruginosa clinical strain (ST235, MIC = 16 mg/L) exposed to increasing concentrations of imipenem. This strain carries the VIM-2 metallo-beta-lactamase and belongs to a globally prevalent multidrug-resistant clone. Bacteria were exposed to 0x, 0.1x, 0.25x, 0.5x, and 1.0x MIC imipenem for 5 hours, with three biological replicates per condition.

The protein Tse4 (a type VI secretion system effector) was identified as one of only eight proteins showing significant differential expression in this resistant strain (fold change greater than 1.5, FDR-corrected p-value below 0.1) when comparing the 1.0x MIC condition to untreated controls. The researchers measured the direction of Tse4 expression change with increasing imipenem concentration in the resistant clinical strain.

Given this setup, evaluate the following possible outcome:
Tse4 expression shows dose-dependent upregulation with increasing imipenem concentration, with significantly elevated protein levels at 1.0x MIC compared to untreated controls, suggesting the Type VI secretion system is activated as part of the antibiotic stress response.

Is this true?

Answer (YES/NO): NO